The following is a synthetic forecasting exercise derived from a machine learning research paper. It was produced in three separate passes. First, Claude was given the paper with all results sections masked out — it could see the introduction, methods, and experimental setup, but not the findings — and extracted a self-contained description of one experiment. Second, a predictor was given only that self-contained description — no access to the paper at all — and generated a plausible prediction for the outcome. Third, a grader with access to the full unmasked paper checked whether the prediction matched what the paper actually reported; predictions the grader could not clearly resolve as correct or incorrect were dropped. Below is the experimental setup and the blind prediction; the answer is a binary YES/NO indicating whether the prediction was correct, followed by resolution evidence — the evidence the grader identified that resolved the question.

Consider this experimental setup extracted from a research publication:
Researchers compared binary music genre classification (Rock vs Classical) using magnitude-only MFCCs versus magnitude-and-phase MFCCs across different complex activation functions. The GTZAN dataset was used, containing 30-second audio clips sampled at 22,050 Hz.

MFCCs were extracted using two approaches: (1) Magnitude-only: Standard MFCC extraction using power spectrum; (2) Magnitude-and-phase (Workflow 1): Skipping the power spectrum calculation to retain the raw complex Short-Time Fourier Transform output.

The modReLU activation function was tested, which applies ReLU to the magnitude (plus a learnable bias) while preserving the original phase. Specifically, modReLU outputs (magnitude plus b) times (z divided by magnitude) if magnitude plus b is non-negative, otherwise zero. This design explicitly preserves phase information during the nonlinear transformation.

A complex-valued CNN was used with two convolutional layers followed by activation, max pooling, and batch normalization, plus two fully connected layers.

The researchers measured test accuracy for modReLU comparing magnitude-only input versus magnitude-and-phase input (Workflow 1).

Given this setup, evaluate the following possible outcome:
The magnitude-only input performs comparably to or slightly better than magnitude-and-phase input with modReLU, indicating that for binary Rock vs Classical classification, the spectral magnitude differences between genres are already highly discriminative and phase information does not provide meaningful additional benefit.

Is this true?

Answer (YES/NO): NO